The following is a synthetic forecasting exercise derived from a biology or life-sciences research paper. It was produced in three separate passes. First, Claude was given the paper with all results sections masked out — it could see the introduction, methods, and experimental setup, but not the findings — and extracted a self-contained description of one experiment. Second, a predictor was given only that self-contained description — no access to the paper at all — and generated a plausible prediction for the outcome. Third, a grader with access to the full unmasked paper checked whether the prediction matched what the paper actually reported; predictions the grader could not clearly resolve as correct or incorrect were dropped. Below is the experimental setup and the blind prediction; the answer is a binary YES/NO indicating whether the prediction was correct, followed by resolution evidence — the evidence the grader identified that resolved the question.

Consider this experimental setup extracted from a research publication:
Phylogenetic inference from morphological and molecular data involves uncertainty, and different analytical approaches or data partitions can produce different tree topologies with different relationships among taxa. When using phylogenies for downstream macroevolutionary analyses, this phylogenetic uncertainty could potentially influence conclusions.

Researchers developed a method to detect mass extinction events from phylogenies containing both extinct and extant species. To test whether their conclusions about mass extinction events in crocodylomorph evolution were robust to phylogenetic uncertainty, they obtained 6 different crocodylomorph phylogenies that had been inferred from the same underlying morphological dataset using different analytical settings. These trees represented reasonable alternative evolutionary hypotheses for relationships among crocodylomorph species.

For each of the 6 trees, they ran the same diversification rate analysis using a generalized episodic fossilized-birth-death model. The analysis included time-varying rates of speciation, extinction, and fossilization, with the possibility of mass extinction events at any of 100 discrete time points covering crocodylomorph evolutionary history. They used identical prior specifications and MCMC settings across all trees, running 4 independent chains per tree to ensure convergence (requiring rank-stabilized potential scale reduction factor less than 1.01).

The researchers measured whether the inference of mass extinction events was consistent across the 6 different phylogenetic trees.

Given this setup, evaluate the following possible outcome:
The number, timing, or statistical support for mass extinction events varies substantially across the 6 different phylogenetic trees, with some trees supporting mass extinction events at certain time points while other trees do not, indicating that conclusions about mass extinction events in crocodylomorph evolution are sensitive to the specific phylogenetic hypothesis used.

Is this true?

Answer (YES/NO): NO